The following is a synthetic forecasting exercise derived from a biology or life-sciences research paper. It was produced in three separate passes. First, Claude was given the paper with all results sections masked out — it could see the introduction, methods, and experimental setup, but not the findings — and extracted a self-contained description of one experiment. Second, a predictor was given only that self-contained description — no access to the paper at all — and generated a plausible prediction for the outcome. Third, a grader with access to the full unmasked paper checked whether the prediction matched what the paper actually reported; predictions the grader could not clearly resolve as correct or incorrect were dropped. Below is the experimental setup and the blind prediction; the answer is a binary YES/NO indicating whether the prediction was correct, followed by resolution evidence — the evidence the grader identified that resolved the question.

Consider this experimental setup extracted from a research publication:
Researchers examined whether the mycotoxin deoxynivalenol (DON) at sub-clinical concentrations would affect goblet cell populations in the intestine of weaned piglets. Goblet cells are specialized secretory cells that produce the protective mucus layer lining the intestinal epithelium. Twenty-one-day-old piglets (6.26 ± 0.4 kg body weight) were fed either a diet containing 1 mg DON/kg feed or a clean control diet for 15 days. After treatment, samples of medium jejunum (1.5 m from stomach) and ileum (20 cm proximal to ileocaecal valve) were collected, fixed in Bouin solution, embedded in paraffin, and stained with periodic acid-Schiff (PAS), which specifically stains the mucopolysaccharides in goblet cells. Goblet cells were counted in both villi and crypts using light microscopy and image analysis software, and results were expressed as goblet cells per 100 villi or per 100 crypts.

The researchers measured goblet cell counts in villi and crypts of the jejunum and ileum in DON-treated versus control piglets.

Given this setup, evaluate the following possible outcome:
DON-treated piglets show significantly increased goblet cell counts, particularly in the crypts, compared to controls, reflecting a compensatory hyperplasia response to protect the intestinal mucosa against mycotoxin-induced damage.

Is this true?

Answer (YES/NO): NO